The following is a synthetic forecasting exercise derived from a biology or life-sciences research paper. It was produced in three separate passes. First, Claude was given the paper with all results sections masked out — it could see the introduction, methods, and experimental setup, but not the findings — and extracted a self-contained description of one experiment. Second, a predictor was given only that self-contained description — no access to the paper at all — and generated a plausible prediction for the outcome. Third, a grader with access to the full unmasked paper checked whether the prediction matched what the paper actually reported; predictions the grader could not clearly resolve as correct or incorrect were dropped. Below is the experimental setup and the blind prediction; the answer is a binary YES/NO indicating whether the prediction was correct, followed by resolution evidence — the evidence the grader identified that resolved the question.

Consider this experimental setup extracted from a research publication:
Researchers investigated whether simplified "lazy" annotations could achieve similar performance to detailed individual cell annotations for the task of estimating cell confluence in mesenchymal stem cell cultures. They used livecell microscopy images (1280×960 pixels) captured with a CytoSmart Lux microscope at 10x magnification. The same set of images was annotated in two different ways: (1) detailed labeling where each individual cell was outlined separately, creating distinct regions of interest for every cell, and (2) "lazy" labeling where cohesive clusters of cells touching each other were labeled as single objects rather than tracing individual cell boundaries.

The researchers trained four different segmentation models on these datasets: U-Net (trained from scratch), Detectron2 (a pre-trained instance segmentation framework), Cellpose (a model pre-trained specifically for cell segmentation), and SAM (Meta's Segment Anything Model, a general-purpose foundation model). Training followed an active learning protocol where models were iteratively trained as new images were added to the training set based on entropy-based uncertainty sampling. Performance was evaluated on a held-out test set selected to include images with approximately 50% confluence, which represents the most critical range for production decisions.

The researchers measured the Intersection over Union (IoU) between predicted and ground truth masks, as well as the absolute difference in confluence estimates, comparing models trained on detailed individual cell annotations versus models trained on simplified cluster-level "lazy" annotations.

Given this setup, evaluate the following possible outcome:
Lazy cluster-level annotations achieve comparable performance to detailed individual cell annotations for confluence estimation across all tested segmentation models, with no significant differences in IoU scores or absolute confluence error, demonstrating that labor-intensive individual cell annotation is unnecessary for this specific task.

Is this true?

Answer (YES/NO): NO